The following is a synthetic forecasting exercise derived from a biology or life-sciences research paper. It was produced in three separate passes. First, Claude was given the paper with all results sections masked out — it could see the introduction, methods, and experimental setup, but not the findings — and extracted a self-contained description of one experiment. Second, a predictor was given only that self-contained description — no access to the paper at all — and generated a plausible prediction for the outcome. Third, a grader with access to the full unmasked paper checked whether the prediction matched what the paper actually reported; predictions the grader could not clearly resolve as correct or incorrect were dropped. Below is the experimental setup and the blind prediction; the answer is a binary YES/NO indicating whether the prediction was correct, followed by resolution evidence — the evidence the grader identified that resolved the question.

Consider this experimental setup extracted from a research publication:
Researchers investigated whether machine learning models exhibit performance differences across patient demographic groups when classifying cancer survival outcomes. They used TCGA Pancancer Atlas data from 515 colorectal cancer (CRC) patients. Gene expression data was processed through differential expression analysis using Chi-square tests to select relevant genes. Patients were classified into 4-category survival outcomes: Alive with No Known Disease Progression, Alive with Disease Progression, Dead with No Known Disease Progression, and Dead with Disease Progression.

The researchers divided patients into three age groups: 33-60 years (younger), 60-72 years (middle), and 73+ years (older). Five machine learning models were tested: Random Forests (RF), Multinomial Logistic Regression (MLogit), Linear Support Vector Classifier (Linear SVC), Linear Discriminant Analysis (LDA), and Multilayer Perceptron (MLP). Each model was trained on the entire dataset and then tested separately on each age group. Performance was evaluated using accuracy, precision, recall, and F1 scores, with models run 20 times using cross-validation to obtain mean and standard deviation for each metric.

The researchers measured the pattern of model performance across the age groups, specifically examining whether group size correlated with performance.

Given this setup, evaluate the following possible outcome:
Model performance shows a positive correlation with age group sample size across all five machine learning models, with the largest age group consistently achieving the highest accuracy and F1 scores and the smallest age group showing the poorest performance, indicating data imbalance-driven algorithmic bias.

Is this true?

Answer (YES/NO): NO